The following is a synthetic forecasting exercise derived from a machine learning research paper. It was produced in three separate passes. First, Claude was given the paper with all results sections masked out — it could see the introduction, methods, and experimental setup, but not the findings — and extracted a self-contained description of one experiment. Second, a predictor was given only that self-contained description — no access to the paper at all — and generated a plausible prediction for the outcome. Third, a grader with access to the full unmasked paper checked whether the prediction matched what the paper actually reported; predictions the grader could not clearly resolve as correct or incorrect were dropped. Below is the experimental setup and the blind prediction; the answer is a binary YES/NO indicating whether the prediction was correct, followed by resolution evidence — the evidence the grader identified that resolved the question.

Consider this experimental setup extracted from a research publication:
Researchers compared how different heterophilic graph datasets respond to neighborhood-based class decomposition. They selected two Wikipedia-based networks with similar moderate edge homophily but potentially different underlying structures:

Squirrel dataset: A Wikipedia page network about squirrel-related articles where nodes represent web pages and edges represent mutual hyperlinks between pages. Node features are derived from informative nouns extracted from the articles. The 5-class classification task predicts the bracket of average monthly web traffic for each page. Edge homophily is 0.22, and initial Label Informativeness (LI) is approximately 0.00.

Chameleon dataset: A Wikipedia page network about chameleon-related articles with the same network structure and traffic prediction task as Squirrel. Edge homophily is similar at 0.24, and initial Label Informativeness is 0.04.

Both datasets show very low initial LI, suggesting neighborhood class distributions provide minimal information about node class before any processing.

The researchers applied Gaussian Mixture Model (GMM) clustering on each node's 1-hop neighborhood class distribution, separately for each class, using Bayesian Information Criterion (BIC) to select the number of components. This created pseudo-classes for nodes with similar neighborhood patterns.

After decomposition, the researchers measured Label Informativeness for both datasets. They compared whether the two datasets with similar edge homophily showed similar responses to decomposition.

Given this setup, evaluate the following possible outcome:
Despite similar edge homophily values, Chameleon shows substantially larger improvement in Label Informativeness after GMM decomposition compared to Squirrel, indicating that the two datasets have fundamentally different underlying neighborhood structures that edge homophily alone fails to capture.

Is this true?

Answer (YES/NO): NO